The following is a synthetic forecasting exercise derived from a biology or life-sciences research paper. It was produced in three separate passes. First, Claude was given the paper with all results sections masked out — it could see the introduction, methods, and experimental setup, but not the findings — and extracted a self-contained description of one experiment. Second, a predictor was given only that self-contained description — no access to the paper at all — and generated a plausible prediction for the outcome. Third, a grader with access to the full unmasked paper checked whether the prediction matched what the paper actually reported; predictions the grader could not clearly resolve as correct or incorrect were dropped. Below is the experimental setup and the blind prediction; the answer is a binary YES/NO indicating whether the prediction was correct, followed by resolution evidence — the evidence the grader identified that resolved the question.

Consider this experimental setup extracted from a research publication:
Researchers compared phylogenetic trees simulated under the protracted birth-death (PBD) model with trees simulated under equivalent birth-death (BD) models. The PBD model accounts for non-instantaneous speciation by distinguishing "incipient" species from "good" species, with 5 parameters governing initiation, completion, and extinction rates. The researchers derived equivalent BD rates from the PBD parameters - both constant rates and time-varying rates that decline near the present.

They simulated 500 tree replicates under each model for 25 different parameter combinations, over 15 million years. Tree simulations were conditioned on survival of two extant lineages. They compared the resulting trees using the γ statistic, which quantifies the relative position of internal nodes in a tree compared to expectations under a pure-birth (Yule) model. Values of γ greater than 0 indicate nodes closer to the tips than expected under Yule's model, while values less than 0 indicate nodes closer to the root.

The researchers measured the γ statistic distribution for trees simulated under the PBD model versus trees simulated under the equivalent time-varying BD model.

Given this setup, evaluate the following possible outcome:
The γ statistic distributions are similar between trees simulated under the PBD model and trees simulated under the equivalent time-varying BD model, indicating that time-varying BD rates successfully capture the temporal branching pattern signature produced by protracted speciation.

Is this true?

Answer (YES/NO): YES